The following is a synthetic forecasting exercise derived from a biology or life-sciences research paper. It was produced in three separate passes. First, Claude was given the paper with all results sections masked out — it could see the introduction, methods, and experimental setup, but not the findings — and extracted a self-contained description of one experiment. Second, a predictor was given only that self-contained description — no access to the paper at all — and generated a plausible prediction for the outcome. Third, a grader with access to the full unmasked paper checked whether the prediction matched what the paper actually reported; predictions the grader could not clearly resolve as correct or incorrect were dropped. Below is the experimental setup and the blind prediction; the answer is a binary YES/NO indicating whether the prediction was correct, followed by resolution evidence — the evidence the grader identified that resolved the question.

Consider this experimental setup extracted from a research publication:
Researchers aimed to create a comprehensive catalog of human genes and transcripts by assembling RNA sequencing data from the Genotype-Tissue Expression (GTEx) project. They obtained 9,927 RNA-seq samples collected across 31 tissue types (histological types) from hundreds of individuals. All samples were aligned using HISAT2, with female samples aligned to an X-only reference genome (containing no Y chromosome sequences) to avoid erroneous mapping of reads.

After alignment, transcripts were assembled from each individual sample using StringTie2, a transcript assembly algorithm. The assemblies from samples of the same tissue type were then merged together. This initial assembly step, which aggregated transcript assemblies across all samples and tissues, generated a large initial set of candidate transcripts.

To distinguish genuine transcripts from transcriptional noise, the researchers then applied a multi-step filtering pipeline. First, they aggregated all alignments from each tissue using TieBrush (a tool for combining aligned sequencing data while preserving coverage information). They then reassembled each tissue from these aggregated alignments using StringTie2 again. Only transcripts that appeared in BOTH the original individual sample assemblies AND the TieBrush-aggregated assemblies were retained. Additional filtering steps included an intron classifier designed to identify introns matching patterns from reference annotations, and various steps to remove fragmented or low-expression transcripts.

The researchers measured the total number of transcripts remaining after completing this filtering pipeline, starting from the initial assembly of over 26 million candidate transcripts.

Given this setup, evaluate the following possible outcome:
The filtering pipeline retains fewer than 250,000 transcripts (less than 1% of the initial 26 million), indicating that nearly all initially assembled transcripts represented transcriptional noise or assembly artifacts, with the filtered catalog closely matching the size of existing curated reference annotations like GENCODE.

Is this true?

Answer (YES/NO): YES